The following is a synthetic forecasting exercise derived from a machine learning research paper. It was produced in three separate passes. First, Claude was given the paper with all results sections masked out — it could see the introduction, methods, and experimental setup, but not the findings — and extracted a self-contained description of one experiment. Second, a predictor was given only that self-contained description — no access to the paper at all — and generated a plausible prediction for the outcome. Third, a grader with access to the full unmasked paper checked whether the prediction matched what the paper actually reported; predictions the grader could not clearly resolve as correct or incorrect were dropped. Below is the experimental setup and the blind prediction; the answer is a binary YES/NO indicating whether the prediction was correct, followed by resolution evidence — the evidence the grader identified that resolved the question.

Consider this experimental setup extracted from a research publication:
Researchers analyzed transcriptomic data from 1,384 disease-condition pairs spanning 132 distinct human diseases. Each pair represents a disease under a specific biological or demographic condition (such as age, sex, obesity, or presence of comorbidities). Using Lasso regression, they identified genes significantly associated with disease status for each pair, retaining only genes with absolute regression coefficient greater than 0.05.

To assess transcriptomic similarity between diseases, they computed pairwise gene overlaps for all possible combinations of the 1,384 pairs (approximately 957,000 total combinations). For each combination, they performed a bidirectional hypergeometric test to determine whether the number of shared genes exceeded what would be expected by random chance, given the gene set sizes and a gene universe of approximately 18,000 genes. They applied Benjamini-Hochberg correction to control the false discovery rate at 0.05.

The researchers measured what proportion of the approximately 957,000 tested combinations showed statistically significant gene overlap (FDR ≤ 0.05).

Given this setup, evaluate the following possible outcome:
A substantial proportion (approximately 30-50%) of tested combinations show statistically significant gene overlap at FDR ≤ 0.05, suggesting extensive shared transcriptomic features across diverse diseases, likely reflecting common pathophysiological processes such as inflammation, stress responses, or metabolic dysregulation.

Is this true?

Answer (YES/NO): NO